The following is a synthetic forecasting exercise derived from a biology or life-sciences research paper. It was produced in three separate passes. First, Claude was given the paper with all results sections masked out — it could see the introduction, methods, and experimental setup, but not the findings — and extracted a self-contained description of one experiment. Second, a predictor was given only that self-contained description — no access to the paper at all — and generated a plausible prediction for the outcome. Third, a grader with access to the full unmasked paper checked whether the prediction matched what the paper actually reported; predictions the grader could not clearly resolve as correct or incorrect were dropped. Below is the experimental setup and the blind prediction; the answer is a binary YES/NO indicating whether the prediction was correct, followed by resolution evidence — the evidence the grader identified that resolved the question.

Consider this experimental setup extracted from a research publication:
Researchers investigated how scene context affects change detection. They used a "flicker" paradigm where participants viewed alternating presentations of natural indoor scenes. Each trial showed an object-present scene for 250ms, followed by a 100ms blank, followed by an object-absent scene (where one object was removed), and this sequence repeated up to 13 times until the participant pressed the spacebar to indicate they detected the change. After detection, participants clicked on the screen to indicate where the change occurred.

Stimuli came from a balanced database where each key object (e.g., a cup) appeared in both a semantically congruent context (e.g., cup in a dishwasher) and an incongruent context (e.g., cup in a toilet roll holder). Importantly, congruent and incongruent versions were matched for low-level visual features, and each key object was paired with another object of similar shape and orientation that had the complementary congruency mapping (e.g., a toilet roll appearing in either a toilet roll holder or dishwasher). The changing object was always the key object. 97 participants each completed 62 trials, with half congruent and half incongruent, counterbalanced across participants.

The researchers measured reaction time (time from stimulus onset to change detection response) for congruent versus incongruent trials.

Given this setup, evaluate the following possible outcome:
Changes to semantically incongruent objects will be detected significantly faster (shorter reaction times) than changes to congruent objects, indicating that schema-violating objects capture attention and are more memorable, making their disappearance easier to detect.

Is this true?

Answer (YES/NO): YES